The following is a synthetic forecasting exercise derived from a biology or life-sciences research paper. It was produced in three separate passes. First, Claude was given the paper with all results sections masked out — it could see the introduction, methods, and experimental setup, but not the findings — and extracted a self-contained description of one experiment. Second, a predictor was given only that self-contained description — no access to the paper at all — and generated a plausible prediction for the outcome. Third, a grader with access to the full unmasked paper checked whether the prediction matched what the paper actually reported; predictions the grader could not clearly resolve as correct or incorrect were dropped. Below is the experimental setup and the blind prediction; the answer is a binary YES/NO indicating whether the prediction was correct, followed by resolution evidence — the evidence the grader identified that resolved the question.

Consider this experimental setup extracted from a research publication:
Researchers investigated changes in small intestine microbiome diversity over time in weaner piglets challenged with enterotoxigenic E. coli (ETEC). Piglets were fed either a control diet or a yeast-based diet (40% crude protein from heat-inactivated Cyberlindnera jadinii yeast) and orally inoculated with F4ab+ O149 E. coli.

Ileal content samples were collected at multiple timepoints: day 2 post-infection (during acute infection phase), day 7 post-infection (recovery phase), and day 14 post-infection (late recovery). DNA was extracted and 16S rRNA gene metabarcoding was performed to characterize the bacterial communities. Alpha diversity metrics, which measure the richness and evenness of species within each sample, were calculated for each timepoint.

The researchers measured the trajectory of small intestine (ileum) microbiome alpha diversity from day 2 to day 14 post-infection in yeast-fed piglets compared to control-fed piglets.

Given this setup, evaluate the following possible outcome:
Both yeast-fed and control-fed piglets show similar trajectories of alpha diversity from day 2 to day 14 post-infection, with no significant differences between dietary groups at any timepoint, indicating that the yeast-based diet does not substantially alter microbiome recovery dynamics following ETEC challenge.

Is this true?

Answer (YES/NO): NO